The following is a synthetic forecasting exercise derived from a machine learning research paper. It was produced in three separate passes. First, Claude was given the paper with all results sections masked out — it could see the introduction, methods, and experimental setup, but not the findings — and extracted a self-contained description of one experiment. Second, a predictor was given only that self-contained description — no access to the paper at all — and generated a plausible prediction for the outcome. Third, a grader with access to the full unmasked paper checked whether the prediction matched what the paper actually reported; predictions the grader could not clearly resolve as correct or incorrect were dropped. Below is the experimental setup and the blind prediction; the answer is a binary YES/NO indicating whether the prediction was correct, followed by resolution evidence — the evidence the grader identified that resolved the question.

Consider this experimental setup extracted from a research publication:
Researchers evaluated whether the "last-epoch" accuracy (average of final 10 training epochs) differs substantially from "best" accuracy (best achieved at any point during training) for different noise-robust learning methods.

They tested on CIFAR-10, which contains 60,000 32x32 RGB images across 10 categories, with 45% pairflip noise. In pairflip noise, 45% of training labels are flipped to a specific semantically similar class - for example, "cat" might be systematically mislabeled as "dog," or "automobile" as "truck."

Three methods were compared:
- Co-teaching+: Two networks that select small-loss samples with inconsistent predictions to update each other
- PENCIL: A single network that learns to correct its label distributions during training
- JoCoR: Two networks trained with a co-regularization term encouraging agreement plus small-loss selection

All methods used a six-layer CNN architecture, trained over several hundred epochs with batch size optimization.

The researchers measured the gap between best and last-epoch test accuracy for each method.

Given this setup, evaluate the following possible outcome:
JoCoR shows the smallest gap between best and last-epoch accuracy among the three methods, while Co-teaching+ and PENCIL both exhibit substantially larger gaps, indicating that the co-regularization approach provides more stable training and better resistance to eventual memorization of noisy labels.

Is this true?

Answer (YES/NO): NO